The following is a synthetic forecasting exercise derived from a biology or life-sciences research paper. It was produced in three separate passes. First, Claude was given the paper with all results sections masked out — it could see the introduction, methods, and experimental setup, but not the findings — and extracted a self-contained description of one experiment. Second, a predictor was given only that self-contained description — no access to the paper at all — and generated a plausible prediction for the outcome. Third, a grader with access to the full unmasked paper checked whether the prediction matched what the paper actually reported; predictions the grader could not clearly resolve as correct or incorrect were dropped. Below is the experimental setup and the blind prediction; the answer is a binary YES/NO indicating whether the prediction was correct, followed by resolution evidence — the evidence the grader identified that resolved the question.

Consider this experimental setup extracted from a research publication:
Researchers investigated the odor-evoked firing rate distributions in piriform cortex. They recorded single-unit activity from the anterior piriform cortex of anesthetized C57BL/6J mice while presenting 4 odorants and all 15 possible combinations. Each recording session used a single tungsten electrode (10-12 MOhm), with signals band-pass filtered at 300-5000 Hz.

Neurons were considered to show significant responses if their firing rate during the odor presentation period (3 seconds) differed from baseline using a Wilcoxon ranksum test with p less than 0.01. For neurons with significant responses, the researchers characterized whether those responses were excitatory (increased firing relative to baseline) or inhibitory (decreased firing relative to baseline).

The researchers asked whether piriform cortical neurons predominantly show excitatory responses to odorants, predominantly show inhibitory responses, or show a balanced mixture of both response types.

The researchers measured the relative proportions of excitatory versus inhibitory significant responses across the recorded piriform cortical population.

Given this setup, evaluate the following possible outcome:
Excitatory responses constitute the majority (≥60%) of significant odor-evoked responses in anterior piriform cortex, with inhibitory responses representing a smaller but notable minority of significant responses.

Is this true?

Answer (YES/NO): YES